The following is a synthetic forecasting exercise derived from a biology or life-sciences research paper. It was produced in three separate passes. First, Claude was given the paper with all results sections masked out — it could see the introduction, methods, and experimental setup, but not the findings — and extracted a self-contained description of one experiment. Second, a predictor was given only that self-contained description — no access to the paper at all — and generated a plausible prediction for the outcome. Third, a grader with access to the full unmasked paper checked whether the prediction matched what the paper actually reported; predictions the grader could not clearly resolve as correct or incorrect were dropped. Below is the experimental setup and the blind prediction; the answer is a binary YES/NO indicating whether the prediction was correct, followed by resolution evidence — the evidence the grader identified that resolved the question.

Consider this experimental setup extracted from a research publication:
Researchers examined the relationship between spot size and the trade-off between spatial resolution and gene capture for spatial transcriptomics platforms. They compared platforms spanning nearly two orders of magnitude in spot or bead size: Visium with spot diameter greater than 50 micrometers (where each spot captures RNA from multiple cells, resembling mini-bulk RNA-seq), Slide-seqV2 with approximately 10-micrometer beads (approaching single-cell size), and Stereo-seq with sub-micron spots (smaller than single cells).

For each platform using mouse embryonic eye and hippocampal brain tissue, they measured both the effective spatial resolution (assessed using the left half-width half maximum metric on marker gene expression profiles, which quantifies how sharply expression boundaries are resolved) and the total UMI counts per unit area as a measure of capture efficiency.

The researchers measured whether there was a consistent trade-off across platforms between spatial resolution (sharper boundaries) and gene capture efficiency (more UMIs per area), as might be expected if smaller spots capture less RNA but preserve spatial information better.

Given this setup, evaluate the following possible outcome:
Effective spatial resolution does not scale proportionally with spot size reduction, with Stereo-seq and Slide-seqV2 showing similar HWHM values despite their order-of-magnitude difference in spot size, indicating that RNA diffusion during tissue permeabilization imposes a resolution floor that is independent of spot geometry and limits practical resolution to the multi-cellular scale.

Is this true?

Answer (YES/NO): NO